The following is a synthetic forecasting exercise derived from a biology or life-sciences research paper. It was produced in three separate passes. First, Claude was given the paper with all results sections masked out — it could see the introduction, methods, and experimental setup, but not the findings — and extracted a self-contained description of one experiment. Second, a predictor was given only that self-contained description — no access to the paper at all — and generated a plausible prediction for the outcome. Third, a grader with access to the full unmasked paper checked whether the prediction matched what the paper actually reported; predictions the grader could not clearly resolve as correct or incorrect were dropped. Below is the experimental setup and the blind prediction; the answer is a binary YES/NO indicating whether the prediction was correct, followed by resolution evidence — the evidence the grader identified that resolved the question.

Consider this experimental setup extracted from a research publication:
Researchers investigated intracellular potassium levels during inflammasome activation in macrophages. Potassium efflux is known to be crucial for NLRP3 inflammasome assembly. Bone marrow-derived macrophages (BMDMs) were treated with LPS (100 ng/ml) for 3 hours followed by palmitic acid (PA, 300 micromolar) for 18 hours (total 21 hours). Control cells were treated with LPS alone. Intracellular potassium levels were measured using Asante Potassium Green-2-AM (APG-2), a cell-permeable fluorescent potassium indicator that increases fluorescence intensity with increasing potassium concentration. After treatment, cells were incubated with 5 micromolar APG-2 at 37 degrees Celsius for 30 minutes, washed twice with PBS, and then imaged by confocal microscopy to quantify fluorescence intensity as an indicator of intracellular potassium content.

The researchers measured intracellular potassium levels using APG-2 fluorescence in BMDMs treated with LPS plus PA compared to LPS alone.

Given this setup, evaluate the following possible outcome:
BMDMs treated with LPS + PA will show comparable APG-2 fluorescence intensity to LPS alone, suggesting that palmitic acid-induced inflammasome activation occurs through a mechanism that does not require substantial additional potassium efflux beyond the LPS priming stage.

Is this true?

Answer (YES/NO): NO